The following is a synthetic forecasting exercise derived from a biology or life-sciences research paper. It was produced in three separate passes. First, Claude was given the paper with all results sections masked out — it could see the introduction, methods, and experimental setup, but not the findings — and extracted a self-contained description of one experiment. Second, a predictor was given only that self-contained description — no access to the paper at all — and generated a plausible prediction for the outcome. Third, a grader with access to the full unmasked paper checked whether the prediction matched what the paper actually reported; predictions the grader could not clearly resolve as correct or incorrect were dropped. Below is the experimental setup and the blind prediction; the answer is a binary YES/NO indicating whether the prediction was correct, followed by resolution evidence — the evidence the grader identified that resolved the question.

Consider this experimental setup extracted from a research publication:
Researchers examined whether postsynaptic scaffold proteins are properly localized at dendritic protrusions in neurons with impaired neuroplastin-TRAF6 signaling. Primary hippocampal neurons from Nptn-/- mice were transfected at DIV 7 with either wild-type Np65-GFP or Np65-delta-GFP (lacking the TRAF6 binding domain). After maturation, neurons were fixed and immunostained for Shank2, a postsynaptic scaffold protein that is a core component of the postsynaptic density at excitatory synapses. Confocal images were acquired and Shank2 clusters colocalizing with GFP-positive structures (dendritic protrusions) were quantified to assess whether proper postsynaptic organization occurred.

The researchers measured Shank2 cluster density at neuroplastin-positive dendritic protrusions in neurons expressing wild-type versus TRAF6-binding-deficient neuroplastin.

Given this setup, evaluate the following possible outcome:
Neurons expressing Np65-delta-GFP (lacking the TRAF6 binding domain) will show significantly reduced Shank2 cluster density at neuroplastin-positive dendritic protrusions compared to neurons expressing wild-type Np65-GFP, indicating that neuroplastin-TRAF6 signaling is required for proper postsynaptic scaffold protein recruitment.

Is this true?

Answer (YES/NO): YES